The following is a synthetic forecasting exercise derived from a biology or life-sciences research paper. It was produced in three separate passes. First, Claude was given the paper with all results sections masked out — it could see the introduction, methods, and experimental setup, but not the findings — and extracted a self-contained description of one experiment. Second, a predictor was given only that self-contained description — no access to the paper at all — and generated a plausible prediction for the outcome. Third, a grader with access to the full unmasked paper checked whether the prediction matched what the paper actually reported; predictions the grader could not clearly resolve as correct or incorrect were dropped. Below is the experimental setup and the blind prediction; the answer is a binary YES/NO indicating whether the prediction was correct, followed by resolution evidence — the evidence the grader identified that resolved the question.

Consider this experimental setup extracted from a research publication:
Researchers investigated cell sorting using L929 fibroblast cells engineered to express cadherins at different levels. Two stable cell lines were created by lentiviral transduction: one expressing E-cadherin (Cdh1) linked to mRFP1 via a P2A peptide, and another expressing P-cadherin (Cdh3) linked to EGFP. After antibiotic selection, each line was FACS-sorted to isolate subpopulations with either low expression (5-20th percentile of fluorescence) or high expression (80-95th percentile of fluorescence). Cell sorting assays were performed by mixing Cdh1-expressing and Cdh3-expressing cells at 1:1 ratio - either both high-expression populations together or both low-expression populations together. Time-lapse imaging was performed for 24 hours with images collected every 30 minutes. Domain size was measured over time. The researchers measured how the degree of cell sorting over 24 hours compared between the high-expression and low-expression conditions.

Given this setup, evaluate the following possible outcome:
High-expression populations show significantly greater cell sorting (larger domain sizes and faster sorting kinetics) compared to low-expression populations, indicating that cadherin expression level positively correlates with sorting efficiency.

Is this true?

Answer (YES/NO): YES